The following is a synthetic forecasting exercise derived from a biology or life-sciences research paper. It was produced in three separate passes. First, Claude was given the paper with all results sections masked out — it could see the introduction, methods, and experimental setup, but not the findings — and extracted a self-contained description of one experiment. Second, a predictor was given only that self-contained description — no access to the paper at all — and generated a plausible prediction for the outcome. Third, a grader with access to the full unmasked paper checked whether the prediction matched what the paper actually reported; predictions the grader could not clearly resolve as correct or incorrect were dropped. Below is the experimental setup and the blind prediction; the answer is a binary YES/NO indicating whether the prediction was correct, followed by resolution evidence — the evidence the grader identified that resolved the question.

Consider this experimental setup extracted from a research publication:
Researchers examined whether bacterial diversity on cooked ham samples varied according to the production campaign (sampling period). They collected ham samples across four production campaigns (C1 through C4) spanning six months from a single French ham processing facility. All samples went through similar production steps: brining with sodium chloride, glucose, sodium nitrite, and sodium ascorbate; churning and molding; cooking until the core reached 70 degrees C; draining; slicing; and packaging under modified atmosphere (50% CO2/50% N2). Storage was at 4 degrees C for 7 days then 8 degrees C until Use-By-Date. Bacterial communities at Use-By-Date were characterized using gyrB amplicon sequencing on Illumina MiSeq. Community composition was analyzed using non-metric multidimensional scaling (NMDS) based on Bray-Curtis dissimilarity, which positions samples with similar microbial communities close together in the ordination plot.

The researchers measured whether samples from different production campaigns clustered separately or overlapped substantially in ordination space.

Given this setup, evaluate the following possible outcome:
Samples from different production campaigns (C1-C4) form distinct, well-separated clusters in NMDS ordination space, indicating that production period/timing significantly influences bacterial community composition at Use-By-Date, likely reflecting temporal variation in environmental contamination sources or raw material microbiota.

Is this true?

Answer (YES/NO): NO